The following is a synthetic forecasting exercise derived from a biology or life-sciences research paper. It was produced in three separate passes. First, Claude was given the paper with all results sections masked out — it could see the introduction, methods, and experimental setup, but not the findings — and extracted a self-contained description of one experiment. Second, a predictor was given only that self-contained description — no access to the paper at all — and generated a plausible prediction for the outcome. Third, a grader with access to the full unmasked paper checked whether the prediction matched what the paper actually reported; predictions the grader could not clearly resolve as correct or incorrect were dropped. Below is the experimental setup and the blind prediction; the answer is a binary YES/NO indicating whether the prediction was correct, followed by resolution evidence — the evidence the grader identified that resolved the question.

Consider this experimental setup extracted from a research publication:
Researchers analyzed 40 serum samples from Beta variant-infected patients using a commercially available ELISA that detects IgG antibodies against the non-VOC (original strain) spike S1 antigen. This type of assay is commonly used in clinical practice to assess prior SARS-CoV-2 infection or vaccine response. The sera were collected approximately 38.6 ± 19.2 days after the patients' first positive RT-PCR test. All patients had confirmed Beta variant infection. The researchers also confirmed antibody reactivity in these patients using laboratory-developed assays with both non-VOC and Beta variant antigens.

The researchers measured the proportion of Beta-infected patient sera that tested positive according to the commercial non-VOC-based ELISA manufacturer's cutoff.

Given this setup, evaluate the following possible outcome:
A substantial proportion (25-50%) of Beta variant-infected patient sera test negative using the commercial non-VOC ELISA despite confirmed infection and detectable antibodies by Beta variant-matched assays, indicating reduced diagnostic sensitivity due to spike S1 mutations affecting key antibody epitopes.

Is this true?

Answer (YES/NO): YES